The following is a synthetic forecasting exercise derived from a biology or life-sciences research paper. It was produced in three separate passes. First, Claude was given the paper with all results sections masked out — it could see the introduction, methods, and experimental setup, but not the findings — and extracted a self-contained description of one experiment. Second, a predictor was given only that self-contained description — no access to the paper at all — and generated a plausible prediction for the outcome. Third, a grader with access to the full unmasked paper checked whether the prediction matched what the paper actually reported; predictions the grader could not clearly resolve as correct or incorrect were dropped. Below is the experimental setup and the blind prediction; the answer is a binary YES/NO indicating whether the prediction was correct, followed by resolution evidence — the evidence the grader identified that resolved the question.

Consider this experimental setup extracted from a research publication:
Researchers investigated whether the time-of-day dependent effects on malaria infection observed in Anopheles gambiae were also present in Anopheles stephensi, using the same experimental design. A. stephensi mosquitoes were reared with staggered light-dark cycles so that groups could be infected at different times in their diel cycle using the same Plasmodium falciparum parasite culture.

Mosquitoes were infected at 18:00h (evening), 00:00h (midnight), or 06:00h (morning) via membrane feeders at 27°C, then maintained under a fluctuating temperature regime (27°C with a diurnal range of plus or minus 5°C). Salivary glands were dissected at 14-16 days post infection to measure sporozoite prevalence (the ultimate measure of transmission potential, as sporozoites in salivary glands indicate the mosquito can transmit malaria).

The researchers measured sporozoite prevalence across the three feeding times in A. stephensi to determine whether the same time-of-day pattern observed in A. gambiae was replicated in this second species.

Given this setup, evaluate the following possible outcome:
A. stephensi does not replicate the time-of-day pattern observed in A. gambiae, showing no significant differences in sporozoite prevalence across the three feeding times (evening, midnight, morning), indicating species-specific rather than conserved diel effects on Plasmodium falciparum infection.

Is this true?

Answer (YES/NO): NO